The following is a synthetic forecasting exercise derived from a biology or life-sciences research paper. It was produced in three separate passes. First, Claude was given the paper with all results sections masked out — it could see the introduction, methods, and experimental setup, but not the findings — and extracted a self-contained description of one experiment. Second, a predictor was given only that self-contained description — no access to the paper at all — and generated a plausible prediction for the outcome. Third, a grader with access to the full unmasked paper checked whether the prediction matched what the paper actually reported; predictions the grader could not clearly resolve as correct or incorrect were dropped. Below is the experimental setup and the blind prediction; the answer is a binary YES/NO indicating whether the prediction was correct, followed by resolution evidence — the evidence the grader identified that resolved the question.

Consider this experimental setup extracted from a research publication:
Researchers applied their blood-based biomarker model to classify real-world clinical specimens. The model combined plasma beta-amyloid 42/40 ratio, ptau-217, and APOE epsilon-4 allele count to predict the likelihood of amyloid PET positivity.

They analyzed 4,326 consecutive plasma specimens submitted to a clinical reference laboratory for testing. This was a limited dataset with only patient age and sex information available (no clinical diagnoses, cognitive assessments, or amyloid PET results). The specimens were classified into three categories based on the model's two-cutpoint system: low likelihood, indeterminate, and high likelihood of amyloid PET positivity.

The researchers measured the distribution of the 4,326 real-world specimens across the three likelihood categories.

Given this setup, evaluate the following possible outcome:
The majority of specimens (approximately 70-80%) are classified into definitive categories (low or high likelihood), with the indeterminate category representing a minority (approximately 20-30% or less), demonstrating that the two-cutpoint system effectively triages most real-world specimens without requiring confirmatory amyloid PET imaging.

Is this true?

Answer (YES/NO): NO